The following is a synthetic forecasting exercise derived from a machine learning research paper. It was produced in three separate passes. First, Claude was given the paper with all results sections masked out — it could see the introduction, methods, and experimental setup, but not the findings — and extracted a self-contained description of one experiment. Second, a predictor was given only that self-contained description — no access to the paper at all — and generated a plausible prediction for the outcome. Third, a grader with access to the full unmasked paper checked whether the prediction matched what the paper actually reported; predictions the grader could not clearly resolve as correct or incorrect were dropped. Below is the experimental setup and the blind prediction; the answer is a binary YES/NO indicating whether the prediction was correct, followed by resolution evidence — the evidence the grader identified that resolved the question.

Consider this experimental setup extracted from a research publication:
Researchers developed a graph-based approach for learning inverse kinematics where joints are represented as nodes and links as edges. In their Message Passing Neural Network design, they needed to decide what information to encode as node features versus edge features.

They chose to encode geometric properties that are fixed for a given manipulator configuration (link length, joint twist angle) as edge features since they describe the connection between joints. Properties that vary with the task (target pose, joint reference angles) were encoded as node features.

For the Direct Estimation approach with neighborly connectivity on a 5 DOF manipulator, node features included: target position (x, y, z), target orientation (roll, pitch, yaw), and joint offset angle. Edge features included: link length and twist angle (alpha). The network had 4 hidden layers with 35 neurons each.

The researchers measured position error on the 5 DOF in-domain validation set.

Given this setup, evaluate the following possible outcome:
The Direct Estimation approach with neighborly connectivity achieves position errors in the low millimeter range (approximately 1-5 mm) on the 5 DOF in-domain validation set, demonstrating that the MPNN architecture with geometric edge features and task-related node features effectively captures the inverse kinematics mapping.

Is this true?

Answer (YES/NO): NO